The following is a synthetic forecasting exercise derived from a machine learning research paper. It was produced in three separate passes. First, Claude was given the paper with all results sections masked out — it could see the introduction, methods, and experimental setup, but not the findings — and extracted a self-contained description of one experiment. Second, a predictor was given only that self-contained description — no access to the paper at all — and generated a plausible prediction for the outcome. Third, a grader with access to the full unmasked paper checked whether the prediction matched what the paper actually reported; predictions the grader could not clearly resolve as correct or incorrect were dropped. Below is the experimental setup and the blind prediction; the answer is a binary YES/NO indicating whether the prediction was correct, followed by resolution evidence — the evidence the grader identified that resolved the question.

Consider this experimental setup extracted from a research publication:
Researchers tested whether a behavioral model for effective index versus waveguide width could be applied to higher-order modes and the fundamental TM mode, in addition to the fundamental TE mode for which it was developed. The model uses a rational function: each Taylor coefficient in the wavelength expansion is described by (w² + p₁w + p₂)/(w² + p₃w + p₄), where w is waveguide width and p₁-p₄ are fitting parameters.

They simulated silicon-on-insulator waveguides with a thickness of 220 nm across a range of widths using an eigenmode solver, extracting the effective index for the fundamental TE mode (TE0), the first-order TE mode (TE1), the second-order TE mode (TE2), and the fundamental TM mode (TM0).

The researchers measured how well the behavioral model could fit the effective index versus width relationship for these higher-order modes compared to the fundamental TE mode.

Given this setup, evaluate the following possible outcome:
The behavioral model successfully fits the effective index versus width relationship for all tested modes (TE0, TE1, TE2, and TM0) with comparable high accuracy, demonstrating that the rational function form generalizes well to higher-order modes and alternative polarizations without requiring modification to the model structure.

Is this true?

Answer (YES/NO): NO